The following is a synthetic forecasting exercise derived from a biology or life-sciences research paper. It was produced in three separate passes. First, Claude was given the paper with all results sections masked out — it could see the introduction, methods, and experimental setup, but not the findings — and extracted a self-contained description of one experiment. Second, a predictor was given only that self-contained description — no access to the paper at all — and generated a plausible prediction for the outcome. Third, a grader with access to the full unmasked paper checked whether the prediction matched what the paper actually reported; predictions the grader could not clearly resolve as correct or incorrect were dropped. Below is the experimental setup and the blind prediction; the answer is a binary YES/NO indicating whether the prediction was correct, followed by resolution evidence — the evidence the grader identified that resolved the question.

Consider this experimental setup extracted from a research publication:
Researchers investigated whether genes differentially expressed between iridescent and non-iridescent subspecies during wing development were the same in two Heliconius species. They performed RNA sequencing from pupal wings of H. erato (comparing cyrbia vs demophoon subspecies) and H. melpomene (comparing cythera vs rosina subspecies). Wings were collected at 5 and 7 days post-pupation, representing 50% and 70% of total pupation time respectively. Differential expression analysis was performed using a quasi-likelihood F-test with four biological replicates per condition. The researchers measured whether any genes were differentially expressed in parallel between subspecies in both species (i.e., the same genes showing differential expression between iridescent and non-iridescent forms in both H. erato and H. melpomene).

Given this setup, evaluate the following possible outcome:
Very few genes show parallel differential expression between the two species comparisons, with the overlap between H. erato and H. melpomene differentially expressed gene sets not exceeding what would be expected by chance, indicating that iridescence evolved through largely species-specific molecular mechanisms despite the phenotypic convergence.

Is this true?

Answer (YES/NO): YES